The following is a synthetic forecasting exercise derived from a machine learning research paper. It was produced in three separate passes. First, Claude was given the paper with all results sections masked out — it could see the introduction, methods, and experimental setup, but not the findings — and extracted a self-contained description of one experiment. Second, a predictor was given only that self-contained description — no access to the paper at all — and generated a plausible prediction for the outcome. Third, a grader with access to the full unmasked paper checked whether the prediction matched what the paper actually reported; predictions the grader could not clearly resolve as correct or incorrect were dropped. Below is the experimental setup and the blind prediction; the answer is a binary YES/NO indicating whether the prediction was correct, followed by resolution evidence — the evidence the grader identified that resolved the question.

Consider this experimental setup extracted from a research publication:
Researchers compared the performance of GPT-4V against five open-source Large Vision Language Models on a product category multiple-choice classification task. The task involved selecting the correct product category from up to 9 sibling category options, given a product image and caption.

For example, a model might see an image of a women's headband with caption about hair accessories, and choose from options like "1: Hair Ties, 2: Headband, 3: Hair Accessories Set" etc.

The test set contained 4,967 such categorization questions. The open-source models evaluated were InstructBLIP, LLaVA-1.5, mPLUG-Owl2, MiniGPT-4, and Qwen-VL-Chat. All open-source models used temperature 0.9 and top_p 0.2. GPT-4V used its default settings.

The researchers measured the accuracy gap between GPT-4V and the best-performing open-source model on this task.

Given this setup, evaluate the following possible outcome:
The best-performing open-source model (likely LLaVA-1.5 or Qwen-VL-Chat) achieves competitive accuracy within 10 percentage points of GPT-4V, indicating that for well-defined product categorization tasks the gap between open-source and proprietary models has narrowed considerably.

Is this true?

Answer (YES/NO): NO